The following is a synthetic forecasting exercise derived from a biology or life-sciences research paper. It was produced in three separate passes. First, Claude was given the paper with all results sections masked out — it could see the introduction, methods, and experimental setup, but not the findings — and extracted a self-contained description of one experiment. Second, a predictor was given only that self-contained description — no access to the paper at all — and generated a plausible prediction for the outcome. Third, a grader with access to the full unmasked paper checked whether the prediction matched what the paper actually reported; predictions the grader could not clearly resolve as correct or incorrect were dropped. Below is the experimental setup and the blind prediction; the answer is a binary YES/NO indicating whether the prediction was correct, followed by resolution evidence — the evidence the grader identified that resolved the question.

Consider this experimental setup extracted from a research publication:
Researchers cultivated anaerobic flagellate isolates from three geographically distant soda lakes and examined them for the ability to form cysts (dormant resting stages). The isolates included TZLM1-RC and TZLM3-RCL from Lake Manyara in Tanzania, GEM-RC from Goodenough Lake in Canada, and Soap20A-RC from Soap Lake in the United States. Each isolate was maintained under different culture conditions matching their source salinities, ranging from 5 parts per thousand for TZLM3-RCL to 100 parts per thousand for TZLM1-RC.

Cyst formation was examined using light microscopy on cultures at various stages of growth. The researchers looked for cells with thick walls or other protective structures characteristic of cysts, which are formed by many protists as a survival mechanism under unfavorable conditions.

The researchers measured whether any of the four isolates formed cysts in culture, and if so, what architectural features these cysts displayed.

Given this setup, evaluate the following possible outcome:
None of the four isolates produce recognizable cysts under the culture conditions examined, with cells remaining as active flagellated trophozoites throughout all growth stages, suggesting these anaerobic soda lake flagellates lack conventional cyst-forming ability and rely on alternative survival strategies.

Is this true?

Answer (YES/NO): NO